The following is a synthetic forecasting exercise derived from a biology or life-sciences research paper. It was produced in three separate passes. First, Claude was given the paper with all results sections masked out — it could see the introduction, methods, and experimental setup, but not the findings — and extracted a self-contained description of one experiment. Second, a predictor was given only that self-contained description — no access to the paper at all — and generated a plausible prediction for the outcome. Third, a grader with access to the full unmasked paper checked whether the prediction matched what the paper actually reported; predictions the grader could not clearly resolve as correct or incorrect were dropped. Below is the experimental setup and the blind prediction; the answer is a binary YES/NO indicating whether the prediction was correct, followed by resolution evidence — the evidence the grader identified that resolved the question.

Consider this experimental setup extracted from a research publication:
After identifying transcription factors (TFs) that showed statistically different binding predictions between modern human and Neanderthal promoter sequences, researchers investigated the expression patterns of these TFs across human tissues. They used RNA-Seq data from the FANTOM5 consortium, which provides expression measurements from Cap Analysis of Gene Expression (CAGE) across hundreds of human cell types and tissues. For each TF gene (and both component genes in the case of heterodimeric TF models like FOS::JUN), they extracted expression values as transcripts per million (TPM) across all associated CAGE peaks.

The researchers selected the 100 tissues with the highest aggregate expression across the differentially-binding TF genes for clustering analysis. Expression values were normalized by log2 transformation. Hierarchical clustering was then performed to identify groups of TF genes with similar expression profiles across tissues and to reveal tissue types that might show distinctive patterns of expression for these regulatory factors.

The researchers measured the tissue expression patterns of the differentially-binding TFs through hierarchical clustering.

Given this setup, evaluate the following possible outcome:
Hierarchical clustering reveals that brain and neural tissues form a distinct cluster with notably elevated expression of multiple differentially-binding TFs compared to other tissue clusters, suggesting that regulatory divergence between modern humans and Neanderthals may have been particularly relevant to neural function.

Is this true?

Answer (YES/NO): YES